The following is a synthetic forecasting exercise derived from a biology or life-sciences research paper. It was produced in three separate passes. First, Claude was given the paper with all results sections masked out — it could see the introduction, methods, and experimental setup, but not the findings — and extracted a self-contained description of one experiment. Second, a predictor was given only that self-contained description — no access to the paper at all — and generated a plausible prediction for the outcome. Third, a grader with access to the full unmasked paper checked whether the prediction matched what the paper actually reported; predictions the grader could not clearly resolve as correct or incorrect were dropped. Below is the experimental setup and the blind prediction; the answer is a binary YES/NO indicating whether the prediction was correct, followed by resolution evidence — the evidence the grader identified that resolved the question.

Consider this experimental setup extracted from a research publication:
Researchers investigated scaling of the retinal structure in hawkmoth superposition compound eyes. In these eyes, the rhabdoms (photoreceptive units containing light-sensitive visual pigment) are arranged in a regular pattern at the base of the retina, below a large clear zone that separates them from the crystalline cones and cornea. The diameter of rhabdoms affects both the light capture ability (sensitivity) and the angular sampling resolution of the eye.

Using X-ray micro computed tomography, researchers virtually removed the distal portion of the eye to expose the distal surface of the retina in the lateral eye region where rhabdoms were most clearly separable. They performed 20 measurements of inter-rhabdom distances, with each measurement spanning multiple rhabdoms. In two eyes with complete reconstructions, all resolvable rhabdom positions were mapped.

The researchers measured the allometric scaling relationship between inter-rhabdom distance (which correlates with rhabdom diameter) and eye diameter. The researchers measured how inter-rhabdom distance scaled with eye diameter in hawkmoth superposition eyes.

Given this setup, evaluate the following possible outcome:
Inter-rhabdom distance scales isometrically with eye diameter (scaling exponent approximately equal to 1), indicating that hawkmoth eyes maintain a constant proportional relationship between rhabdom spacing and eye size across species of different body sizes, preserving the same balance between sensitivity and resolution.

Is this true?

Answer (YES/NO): NO